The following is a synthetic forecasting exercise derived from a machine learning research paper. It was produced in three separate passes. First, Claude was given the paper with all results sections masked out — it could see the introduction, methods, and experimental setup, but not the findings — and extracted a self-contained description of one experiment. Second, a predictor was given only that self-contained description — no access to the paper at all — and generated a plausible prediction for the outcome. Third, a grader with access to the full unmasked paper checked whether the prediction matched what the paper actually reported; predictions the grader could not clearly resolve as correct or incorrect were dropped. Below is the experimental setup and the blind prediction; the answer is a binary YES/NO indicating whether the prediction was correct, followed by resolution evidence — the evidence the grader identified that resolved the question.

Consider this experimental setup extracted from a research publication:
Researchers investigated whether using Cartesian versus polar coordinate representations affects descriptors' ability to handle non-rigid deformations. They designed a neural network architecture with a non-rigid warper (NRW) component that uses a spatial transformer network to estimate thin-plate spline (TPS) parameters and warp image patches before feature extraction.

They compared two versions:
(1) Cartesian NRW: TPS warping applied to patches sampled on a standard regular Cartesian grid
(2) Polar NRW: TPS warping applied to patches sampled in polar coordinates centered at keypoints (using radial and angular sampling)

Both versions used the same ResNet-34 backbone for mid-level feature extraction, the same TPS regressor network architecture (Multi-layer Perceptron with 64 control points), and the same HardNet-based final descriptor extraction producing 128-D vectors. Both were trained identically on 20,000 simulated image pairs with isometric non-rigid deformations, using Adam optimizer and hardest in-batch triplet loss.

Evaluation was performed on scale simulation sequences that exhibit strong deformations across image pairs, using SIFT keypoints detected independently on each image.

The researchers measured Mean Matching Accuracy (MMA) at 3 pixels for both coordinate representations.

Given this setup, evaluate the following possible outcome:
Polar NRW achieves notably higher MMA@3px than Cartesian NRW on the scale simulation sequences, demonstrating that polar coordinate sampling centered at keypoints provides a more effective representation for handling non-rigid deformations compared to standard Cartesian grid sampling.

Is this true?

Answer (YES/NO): YES